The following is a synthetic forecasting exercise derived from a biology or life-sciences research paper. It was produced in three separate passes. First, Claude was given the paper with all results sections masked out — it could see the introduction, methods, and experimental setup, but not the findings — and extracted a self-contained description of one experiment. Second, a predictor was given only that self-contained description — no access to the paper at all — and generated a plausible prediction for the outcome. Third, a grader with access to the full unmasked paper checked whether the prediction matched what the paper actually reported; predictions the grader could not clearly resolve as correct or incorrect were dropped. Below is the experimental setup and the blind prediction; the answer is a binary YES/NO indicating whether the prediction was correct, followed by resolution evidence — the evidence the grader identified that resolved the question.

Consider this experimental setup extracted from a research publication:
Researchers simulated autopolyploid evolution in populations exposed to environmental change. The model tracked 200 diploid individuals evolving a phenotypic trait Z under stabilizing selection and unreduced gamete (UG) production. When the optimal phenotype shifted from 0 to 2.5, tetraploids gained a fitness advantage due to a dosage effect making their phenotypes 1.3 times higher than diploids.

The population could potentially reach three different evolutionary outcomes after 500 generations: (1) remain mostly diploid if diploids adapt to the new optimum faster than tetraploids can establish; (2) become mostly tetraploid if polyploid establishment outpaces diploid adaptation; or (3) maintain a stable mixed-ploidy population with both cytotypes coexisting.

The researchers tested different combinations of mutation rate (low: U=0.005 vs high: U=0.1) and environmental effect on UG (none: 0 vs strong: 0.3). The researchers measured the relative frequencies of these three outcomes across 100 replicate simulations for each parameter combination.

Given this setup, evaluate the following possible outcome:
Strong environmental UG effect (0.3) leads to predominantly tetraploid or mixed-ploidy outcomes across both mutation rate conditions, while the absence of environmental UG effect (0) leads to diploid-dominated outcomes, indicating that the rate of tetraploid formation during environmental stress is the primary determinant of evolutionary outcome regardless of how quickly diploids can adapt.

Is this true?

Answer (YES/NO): NO